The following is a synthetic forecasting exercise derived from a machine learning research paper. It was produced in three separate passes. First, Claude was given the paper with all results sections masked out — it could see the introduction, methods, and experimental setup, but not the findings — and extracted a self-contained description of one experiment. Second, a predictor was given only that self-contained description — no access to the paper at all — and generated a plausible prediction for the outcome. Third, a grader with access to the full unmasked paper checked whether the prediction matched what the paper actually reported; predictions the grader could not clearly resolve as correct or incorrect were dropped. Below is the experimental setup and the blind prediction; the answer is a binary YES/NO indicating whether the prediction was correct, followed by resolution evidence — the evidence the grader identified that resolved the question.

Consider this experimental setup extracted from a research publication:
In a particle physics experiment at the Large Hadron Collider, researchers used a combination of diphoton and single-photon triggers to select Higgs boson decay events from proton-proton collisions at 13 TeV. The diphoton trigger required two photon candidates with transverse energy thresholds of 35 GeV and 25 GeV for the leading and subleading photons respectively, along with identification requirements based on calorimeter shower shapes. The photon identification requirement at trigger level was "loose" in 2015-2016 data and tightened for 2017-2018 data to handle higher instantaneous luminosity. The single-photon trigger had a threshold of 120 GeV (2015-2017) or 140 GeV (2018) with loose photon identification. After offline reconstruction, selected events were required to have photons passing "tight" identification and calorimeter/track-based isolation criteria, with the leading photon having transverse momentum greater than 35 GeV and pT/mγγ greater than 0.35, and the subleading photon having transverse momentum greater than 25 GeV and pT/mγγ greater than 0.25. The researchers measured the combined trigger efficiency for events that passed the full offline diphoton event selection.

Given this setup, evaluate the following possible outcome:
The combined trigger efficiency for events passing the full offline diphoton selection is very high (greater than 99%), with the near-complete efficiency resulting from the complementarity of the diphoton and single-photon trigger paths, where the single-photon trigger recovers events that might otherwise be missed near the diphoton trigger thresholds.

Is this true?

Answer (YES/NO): NO